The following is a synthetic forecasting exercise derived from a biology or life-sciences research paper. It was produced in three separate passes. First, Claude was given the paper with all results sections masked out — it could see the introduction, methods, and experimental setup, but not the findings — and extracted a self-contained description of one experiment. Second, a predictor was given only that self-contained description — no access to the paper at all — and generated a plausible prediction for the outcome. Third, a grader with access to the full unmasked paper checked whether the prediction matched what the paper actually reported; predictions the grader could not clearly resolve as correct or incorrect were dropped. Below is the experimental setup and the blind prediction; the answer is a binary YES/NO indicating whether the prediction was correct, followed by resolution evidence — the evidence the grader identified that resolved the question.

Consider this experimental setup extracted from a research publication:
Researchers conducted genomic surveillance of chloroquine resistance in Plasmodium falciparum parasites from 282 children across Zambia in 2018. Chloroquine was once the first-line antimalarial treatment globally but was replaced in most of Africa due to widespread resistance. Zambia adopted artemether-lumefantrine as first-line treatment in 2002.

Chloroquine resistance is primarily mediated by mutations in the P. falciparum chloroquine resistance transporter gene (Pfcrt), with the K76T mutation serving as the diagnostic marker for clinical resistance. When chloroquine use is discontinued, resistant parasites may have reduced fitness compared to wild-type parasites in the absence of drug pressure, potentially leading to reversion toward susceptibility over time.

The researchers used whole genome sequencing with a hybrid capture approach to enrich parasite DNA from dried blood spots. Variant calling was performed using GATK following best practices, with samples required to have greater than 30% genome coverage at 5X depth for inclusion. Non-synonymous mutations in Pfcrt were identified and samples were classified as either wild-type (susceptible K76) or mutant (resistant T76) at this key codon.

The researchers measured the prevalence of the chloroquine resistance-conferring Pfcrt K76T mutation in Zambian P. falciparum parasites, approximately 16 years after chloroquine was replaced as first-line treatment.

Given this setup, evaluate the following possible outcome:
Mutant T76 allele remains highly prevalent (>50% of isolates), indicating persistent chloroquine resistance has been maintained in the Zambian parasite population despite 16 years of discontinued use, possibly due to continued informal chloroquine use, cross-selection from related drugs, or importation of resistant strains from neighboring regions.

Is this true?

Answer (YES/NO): NO